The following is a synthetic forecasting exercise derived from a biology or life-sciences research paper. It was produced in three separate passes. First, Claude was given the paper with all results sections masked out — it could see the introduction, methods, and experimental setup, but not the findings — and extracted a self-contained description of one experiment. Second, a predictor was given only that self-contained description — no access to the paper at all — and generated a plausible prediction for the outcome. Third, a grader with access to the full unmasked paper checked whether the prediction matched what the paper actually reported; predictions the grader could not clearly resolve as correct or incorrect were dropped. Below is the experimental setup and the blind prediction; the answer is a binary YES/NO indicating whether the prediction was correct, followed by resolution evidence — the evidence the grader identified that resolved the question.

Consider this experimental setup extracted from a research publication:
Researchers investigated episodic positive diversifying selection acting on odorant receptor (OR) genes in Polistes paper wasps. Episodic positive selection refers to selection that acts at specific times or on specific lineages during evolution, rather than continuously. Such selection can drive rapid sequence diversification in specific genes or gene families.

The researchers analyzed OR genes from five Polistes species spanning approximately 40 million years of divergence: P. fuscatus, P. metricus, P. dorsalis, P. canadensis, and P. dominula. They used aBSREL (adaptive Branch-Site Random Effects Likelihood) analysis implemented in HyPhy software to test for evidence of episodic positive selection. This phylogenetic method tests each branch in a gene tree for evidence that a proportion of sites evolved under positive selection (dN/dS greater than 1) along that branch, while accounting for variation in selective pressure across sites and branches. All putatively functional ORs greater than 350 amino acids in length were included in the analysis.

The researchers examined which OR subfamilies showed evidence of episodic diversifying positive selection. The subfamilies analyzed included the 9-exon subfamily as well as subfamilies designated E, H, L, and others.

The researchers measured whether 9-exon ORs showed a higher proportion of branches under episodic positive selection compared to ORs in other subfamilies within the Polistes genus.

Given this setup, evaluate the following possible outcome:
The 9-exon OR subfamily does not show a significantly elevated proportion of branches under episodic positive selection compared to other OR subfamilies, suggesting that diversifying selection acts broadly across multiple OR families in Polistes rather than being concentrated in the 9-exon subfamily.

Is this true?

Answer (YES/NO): YES